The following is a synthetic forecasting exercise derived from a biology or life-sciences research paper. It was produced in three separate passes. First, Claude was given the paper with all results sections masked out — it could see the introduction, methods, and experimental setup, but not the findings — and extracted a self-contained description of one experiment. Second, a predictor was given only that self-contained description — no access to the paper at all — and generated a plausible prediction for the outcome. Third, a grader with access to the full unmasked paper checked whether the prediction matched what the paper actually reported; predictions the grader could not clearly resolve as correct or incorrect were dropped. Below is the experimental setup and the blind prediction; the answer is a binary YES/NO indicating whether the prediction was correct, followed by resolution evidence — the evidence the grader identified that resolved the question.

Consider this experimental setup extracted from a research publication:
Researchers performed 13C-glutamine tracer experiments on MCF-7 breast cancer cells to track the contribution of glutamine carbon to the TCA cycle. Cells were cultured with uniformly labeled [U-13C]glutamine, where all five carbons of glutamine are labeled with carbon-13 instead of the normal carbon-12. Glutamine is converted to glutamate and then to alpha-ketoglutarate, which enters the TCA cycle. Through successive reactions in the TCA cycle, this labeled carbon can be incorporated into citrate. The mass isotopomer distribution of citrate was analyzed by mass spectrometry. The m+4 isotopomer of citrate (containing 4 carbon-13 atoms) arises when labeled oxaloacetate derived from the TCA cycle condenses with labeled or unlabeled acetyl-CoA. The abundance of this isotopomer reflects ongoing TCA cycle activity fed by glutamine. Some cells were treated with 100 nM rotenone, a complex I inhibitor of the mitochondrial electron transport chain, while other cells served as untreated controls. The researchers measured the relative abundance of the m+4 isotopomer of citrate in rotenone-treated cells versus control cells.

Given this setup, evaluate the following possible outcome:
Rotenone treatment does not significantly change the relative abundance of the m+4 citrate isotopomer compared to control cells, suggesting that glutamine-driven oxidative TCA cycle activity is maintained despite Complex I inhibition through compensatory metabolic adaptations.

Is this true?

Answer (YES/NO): NO